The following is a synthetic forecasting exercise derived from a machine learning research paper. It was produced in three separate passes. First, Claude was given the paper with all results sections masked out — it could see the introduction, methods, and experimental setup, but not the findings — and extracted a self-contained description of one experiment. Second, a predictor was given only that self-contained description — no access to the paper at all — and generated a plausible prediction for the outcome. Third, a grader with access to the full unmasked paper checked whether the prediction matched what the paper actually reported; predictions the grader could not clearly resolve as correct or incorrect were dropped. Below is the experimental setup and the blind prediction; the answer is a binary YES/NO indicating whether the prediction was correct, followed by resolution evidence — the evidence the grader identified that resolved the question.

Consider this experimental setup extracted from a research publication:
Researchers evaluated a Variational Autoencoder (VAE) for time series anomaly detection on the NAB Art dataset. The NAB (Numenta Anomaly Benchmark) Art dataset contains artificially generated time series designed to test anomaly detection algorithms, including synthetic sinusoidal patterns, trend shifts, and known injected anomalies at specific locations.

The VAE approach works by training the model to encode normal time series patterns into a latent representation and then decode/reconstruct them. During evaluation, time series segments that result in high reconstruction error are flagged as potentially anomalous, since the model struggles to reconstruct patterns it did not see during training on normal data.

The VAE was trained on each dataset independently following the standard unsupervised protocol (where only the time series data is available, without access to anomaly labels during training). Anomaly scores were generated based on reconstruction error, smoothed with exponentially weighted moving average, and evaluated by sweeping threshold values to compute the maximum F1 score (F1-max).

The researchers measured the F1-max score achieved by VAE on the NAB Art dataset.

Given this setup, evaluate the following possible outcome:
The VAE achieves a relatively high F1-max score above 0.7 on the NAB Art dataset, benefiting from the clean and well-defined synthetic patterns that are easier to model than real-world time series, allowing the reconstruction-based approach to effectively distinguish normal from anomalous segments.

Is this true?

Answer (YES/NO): NO